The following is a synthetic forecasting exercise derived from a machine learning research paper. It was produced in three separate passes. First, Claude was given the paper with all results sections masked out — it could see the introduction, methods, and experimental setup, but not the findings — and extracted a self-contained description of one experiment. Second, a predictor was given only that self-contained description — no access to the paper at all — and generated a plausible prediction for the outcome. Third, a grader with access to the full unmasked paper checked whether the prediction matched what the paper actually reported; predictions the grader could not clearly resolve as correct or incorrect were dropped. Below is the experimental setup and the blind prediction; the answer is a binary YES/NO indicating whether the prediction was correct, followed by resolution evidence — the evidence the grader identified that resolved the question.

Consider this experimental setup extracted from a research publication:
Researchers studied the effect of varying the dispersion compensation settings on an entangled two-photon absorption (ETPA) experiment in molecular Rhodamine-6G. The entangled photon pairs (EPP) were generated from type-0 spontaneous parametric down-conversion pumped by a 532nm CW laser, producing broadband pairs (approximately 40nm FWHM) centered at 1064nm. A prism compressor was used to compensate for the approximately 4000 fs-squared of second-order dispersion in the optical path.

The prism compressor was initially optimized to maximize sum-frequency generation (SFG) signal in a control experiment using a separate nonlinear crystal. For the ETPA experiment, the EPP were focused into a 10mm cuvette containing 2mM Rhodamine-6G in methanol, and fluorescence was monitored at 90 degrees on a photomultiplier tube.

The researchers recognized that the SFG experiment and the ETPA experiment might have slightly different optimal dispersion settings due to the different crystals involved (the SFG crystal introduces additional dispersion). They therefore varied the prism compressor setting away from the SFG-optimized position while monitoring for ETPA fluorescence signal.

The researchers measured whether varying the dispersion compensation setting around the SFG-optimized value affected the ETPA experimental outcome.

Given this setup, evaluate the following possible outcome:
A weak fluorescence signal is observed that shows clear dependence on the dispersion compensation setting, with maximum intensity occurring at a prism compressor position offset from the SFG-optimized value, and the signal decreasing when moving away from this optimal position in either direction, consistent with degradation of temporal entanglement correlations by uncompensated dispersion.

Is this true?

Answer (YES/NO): NO